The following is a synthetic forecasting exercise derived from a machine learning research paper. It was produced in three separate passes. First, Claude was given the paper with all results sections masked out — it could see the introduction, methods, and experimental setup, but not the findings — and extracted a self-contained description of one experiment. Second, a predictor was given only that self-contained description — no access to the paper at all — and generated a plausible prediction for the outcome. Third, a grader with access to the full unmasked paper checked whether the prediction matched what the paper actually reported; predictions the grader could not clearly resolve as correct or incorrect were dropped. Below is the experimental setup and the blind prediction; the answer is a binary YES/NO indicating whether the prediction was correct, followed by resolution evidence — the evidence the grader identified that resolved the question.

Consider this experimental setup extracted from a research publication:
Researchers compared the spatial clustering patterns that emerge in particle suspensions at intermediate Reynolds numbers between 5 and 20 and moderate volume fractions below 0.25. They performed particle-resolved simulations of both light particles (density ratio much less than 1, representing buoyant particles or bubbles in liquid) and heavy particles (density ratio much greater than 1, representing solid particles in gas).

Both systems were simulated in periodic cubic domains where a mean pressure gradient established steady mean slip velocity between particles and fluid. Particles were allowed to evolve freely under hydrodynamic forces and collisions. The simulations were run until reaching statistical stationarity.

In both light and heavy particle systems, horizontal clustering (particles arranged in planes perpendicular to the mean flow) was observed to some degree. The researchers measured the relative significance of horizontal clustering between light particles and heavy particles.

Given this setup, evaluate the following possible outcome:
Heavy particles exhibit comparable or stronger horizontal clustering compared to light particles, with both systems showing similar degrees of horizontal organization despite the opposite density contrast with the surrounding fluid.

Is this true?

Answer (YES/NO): NO